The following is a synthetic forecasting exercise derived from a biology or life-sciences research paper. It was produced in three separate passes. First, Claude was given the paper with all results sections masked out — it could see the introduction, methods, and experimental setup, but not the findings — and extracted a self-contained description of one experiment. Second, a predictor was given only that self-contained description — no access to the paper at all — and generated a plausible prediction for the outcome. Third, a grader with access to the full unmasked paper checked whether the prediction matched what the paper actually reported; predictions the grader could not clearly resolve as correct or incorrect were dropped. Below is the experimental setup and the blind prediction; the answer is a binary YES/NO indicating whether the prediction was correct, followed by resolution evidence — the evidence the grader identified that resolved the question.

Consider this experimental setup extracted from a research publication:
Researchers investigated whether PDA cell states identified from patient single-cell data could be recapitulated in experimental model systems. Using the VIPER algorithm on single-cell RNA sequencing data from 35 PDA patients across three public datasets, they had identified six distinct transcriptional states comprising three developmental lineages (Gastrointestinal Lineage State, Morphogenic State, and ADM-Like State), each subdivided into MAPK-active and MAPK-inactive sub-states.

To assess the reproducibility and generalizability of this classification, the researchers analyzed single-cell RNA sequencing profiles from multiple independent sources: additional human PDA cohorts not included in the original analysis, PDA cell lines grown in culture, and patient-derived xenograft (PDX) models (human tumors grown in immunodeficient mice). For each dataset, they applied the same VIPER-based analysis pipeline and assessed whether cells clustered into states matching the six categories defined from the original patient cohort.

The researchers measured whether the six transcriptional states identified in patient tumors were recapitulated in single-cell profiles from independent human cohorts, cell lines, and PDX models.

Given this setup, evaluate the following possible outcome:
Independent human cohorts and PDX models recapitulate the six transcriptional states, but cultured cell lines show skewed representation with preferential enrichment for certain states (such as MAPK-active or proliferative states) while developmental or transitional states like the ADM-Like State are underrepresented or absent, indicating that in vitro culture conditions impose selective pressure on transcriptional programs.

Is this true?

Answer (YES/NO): YES